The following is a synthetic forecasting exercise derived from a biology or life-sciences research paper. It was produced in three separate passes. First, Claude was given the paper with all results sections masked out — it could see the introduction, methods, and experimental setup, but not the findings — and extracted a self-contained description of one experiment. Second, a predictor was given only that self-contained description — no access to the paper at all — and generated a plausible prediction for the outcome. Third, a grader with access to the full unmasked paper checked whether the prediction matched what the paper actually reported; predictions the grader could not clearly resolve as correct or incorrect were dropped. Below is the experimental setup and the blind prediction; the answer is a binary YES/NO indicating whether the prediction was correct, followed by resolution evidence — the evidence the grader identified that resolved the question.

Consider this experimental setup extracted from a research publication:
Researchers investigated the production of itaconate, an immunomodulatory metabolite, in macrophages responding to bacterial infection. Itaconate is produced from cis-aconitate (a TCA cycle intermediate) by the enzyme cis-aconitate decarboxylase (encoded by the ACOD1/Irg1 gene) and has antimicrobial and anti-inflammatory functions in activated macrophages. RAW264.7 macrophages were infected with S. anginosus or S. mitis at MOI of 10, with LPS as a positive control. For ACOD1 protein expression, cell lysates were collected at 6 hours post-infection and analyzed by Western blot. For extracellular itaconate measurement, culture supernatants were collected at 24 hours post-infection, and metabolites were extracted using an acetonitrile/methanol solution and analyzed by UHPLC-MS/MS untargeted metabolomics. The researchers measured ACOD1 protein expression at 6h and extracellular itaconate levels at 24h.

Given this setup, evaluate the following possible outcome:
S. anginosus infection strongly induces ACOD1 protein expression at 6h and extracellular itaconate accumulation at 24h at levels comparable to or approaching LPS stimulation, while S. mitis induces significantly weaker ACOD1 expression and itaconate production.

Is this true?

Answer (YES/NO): NO